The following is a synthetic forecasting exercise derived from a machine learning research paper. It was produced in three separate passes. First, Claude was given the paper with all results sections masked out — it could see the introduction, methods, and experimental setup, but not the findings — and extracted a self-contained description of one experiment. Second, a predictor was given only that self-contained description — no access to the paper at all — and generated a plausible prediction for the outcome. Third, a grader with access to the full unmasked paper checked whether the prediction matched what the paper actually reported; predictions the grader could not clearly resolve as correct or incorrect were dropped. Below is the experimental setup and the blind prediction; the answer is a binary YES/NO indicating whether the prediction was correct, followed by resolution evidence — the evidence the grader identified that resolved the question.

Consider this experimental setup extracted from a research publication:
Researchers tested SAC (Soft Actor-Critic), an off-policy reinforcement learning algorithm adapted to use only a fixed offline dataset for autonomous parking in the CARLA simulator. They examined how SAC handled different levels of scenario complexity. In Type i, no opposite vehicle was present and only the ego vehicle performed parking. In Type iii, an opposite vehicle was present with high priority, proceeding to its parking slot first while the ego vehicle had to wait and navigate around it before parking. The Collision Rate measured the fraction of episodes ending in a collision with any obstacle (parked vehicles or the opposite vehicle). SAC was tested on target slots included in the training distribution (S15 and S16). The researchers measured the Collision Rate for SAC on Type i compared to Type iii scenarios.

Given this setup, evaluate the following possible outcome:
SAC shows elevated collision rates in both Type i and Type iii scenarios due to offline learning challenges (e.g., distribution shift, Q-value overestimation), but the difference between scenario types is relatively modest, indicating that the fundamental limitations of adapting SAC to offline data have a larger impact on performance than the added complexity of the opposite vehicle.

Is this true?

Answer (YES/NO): NO